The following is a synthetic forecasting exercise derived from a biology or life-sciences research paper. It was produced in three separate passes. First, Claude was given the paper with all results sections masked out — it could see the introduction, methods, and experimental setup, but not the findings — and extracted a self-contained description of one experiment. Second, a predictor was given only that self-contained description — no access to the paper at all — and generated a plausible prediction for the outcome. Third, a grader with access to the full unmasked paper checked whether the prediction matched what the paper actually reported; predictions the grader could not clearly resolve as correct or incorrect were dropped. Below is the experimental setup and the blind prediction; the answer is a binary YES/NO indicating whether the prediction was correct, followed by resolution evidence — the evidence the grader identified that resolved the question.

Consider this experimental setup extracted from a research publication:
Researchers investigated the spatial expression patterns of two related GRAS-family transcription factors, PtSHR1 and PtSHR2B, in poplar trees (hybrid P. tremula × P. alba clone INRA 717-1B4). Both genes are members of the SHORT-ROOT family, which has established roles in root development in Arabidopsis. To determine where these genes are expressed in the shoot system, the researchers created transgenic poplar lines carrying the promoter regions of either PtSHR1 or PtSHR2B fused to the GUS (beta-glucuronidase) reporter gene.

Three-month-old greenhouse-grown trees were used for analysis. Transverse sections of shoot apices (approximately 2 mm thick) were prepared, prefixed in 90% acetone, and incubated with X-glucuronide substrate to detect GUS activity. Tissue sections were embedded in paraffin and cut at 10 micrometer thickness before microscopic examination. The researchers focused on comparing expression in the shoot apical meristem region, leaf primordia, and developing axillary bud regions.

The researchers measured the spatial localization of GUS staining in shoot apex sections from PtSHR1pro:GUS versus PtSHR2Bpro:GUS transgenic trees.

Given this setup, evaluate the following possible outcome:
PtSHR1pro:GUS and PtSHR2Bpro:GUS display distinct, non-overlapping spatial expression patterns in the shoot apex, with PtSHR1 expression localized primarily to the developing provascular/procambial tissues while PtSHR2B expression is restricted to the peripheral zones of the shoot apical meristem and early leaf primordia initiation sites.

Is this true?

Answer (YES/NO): NO